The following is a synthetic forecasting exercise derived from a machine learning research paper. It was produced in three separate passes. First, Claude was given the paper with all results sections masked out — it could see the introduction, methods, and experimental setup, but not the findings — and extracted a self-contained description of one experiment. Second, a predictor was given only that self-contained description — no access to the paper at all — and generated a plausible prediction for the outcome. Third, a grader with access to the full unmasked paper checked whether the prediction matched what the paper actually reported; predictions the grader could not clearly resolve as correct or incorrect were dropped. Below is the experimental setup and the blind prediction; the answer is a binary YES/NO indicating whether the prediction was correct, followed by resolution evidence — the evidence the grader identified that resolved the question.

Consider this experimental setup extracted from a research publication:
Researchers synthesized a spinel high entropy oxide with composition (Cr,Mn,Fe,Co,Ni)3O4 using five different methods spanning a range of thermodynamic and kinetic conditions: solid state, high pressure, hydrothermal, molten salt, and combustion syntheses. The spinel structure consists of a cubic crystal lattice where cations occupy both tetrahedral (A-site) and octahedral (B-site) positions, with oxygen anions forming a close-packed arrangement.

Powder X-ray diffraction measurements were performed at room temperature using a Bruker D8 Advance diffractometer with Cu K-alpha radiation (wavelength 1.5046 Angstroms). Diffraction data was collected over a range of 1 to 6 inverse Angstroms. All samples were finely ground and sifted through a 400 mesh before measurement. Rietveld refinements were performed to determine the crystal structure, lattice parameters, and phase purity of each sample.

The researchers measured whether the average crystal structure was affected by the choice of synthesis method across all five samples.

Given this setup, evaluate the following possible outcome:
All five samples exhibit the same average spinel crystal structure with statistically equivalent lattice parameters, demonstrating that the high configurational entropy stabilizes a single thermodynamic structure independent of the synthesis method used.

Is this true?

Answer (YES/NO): NO